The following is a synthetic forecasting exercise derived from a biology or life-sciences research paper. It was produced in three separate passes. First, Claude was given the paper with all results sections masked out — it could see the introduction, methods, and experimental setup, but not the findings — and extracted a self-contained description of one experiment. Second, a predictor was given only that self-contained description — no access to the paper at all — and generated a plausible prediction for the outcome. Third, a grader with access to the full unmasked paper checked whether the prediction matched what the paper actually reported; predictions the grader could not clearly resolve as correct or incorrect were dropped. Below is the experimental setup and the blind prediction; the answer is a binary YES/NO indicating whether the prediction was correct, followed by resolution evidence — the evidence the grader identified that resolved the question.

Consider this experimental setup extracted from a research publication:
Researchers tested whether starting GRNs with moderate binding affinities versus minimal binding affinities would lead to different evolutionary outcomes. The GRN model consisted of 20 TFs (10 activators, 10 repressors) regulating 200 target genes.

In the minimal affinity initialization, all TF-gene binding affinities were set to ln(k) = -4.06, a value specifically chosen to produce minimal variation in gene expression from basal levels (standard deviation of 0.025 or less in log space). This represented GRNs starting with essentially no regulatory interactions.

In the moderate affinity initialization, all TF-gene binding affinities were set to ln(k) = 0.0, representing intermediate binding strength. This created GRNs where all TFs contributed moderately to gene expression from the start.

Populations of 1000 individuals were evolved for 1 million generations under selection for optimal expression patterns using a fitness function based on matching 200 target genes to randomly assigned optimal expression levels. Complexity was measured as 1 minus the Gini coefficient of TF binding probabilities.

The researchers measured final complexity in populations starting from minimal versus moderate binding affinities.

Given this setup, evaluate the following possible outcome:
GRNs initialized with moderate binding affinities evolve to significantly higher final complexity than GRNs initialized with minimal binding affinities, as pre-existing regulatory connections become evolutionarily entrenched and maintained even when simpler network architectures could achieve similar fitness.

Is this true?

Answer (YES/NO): NO